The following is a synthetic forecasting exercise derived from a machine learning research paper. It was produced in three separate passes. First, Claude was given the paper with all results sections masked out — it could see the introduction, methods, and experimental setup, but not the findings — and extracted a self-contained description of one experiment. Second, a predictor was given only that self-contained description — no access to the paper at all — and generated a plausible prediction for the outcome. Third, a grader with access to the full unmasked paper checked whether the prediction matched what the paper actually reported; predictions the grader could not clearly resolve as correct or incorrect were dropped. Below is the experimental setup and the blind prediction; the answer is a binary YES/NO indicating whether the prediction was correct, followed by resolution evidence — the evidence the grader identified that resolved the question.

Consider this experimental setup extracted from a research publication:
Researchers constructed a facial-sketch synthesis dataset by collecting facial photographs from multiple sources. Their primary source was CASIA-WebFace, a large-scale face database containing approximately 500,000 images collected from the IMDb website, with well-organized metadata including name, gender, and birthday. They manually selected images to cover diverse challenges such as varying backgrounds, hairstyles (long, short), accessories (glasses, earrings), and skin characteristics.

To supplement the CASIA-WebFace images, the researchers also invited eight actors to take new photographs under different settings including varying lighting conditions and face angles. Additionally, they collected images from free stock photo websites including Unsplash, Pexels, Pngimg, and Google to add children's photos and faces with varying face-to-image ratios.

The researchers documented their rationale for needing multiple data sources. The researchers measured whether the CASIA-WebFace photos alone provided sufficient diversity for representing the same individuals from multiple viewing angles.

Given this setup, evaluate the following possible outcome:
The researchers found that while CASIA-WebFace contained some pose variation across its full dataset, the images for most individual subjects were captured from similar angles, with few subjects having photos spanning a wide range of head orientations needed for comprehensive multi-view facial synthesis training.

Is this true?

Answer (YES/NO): NO